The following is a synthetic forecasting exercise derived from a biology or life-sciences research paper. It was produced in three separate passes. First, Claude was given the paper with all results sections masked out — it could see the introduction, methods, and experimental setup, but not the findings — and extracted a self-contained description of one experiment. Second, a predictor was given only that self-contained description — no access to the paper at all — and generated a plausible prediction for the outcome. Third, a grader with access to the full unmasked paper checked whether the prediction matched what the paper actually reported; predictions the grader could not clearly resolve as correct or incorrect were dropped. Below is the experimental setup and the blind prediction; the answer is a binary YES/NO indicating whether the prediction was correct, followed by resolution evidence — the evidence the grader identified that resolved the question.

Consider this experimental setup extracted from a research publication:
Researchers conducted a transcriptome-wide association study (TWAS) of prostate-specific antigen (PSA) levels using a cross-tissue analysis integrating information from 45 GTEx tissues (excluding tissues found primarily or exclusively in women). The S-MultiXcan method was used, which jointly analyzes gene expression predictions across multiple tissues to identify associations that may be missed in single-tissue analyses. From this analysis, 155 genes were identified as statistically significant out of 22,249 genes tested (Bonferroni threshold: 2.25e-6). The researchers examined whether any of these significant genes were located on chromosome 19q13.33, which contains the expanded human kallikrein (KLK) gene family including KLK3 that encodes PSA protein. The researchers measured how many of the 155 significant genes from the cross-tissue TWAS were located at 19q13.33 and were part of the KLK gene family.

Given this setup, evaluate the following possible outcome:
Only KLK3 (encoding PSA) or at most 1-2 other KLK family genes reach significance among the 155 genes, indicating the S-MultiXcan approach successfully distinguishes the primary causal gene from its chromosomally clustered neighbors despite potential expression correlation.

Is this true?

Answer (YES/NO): NO